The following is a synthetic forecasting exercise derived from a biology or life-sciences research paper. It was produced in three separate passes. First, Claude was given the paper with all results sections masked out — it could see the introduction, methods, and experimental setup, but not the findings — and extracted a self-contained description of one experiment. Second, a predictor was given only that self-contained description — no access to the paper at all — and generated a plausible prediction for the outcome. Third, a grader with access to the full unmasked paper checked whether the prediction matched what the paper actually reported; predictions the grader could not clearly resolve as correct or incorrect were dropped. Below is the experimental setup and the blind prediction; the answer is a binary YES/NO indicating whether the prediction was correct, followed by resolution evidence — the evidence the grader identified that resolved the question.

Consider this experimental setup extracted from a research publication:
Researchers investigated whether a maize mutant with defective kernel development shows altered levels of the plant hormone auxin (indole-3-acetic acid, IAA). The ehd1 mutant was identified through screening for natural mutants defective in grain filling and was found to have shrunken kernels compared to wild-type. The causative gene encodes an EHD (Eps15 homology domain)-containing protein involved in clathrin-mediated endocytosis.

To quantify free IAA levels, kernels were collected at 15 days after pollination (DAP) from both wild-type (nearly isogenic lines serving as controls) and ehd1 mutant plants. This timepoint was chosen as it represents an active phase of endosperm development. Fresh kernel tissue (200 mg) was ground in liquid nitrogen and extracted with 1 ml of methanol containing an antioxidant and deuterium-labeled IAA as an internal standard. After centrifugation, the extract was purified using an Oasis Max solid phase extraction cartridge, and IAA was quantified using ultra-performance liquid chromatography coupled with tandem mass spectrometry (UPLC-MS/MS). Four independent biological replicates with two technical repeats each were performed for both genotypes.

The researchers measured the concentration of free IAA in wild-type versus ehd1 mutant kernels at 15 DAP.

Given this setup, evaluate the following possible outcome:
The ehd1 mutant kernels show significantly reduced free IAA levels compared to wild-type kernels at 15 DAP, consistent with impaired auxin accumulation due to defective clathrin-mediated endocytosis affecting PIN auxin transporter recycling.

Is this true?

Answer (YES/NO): YES